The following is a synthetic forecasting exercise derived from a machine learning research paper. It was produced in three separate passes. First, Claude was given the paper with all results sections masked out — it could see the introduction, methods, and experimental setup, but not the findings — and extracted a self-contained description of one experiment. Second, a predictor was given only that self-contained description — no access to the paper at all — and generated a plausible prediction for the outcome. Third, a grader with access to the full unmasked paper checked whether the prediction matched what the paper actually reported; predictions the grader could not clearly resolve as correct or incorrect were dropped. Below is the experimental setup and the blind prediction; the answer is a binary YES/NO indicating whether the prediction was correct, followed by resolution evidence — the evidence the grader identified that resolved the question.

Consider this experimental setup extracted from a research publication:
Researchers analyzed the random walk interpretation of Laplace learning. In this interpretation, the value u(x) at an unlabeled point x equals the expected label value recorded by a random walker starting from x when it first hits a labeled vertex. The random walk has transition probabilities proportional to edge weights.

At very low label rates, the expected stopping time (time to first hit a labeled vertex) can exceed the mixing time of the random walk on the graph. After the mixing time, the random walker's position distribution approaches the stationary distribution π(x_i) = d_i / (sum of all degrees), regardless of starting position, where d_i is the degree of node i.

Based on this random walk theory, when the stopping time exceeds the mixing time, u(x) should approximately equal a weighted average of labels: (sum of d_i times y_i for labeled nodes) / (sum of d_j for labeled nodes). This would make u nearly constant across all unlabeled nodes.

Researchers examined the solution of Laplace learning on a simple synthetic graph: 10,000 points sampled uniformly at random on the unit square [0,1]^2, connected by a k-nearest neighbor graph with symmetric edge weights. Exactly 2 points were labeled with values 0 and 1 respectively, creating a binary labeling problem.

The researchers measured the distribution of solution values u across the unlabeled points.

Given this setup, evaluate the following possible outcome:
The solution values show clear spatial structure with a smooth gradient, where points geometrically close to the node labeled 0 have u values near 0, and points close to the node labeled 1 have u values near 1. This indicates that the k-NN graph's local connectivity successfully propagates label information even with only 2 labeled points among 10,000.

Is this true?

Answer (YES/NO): NO